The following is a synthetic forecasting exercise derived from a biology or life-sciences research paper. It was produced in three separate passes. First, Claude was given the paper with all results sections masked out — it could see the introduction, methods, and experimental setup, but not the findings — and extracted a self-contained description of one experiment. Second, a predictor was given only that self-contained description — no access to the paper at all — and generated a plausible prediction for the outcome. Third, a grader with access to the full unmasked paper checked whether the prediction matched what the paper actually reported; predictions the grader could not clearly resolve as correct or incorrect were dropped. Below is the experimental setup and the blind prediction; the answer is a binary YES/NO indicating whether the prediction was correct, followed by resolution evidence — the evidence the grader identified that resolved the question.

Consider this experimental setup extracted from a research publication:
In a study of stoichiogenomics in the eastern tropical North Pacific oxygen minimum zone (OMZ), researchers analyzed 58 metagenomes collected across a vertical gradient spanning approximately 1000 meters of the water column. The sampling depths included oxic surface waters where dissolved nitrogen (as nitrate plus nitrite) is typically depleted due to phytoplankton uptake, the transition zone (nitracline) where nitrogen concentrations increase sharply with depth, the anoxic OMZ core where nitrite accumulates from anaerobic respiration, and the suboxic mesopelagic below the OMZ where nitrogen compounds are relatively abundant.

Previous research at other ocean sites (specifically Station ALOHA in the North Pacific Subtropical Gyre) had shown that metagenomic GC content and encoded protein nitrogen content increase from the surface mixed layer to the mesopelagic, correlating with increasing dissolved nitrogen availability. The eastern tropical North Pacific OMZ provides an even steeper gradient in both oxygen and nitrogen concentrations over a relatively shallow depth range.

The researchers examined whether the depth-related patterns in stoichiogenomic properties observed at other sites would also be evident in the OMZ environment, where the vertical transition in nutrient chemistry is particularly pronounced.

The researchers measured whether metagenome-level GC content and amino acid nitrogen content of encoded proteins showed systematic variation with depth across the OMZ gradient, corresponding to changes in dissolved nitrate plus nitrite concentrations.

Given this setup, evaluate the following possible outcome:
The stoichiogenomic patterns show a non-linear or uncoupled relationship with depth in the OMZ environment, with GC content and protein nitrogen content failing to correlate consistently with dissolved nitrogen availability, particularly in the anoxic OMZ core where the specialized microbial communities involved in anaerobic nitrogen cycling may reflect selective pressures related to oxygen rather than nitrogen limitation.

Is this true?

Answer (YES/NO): NO